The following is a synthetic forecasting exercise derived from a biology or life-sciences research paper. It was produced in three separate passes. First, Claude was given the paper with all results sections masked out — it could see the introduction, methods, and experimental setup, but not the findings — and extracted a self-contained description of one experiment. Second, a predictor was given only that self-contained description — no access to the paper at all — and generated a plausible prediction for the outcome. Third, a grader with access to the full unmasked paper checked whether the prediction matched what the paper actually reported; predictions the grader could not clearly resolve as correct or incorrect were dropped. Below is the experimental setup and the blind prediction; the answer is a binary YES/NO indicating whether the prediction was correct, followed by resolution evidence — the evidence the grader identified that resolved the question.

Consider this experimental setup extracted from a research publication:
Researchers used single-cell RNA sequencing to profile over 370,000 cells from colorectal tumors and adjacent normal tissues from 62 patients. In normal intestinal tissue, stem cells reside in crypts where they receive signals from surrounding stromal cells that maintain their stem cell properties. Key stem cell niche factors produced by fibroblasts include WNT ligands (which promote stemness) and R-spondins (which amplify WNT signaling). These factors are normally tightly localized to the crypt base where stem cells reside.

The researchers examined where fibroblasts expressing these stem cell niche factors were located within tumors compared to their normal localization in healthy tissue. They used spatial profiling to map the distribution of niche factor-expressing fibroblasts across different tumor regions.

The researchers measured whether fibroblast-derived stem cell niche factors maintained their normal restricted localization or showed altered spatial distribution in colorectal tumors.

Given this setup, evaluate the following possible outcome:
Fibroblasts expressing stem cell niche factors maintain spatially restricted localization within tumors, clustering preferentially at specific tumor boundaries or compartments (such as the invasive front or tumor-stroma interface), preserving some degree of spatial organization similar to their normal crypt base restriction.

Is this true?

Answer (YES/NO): NO